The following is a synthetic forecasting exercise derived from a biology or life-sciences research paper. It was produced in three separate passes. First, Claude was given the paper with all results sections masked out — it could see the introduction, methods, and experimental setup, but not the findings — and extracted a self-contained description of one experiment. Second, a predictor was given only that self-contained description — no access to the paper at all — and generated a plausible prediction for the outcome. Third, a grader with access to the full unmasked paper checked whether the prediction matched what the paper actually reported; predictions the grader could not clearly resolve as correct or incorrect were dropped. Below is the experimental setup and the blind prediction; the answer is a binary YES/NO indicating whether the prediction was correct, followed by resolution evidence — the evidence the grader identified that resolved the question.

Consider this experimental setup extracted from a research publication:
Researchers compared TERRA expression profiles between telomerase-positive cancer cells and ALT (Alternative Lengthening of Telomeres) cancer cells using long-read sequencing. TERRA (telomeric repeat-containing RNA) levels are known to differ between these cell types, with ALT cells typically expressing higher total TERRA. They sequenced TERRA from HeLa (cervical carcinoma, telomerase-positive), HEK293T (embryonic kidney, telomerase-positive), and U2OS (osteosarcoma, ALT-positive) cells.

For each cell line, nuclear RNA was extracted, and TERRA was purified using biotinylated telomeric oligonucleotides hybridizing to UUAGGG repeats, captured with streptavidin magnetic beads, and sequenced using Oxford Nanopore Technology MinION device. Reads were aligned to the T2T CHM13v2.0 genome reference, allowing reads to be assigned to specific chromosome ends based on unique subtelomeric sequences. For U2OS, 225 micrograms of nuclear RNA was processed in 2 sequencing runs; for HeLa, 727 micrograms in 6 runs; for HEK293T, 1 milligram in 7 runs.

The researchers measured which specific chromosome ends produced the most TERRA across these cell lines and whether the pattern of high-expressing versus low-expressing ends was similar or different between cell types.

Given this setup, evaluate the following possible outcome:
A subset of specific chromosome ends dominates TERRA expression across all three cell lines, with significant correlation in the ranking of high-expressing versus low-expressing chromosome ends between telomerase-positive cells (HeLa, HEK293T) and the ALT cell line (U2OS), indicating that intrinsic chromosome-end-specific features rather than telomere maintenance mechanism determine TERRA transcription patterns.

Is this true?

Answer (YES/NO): YES